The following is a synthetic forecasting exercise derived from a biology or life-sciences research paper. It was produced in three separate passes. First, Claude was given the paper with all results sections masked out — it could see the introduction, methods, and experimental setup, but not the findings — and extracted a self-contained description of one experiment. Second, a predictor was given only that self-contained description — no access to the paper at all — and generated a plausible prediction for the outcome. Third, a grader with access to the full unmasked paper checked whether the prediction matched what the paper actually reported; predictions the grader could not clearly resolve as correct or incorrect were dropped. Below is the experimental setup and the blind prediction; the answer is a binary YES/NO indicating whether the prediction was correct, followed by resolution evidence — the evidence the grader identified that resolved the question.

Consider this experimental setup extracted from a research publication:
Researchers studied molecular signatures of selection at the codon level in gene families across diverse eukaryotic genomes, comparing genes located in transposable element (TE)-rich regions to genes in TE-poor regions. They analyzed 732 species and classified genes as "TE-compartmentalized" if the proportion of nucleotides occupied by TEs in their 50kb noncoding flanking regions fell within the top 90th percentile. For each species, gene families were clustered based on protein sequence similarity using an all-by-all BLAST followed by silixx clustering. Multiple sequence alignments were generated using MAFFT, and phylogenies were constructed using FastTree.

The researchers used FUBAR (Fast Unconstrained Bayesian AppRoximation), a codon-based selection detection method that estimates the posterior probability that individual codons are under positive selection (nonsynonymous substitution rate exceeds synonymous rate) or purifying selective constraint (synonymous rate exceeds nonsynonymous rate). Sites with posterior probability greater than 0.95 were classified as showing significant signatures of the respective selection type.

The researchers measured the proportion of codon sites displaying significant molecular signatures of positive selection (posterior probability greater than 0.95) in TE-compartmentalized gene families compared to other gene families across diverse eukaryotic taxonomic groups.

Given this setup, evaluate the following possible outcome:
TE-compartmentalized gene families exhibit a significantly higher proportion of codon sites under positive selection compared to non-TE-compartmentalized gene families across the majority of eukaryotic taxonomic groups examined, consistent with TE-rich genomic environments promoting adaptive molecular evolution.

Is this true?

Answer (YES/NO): YES